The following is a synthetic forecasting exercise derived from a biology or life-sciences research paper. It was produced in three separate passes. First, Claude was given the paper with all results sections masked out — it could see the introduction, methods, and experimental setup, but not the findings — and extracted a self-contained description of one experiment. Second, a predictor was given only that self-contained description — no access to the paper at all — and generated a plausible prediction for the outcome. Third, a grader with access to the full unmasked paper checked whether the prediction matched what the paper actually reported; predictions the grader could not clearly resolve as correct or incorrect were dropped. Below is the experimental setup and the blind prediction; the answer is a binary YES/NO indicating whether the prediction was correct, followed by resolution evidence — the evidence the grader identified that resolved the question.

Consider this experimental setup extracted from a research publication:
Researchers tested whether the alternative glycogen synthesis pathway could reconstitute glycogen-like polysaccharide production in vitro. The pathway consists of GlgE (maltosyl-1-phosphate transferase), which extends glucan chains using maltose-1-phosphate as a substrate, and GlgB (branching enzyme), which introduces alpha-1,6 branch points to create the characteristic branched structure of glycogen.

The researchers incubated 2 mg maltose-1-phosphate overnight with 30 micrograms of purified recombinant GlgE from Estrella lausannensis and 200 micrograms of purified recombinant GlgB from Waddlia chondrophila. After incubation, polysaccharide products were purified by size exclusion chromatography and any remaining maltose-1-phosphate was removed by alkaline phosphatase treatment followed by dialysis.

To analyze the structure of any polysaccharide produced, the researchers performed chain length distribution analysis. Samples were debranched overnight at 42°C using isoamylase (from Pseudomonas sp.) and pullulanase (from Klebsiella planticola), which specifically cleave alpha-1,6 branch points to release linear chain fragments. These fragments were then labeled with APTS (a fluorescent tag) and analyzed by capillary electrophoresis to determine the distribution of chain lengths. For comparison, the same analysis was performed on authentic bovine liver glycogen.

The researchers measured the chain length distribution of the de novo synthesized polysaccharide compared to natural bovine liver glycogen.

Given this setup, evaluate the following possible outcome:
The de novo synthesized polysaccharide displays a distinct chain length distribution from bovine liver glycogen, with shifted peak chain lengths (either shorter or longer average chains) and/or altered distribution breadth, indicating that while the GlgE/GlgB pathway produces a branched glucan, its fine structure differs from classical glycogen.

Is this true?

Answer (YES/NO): NO